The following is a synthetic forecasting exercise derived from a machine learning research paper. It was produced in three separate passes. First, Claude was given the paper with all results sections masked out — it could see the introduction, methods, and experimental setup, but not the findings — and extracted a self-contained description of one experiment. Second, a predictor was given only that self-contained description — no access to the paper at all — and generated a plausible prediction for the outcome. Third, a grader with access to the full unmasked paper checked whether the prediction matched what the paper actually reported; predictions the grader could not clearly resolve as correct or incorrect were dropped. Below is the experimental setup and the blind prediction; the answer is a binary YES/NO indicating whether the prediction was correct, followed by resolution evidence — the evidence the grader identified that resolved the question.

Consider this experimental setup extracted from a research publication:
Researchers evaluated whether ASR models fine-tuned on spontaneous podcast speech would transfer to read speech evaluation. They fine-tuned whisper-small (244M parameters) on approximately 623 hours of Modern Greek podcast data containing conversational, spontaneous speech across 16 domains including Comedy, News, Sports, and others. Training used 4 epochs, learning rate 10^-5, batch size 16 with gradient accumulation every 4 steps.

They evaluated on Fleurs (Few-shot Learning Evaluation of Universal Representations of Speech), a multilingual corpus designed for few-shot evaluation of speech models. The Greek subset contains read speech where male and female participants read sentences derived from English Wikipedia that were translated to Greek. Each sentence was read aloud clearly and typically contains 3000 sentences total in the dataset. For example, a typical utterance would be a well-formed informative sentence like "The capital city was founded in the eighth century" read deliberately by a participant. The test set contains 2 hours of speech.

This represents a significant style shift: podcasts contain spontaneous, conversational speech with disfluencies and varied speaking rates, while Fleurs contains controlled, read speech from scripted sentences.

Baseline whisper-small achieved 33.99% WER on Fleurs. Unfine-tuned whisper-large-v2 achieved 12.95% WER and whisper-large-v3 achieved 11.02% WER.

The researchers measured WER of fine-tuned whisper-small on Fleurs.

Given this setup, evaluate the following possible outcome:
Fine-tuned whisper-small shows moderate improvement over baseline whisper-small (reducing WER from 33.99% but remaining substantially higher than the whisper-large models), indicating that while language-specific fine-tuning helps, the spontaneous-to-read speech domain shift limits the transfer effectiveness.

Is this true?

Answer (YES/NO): NO